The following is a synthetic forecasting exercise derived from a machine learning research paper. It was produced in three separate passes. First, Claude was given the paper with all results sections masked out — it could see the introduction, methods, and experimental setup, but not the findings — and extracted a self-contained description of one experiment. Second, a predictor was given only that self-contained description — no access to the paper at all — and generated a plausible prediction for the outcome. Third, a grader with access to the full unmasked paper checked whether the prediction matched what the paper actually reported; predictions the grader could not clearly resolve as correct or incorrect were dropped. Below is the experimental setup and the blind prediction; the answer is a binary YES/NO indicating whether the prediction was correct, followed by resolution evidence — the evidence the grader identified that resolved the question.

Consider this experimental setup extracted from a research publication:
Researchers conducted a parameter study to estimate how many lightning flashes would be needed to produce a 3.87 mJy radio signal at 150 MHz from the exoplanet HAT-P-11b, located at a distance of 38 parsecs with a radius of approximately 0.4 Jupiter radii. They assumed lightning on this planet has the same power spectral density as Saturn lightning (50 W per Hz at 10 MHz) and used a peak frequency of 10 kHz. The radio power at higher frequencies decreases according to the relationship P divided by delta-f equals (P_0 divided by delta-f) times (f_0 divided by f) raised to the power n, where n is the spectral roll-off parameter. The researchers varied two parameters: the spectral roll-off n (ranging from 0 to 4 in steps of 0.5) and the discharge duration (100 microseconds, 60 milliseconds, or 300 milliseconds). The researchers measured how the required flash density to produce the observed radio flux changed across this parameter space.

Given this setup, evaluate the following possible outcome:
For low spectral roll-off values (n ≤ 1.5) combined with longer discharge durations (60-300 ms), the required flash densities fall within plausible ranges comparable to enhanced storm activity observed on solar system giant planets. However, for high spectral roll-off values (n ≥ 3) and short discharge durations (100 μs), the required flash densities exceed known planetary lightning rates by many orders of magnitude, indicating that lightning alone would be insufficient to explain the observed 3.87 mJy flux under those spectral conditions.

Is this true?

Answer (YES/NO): NO